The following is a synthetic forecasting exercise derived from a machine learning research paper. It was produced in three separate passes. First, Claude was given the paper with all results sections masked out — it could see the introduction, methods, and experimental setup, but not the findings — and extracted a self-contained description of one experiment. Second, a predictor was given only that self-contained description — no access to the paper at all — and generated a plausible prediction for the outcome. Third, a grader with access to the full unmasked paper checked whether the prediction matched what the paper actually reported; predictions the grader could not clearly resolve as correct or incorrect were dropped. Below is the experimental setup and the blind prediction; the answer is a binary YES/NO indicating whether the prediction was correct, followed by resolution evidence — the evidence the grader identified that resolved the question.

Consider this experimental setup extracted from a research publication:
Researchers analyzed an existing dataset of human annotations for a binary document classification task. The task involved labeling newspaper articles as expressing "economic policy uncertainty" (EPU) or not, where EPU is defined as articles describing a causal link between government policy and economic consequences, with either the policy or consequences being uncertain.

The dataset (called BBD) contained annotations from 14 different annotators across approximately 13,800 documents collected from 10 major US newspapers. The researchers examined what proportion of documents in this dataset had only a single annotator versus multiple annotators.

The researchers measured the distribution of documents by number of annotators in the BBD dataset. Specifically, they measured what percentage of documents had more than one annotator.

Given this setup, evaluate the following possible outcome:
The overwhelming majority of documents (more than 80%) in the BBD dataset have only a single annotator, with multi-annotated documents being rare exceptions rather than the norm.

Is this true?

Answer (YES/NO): YES